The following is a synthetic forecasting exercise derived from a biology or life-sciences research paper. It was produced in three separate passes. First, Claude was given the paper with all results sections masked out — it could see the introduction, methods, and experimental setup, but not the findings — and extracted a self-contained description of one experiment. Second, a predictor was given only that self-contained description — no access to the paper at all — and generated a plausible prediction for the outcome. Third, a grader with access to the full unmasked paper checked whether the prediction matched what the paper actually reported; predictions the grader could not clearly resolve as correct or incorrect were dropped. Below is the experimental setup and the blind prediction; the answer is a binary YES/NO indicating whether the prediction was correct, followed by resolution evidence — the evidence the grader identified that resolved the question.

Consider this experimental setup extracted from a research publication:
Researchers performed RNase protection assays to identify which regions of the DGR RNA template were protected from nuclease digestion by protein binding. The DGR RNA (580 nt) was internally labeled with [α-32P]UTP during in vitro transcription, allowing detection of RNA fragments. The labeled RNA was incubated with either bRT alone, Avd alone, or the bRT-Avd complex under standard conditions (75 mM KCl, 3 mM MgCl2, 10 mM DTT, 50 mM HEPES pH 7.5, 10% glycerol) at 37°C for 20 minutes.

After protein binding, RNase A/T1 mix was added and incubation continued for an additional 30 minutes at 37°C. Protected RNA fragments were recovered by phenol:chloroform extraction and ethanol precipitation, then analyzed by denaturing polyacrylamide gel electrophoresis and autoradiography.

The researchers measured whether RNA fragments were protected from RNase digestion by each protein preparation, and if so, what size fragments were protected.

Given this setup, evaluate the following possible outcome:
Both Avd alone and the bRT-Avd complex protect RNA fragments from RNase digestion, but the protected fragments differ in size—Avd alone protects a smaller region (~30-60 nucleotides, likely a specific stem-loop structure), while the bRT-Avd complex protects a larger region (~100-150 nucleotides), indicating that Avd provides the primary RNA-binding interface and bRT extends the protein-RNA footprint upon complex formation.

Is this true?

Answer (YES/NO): NO